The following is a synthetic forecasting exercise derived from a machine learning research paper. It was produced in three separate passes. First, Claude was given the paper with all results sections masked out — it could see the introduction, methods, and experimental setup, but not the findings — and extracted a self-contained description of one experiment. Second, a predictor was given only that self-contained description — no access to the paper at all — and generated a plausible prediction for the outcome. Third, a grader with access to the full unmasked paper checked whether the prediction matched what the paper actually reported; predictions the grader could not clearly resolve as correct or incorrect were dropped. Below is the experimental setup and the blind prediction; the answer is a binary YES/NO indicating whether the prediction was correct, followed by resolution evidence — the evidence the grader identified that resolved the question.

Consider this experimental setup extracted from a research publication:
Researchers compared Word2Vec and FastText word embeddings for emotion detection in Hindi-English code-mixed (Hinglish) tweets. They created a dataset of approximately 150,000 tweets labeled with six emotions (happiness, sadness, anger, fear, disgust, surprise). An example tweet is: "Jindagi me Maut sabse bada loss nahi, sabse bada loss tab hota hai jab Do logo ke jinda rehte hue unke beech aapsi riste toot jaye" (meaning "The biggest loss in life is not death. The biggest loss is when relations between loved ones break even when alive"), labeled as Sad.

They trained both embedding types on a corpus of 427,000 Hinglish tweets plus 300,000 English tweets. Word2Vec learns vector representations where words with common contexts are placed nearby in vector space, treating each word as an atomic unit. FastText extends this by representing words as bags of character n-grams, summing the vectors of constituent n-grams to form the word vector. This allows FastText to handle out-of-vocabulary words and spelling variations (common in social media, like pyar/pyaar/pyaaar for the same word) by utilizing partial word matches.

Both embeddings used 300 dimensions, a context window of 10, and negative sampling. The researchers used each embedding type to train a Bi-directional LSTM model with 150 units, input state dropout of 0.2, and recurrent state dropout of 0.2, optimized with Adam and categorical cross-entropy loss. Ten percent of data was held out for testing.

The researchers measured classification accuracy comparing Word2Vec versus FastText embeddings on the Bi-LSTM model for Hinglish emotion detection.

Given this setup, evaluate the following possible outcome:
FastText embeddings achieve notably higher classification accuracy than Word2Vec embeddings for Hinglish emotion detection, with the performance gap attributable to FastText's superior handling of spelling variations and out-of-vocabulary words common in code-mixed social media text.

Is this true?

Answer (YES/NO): NO